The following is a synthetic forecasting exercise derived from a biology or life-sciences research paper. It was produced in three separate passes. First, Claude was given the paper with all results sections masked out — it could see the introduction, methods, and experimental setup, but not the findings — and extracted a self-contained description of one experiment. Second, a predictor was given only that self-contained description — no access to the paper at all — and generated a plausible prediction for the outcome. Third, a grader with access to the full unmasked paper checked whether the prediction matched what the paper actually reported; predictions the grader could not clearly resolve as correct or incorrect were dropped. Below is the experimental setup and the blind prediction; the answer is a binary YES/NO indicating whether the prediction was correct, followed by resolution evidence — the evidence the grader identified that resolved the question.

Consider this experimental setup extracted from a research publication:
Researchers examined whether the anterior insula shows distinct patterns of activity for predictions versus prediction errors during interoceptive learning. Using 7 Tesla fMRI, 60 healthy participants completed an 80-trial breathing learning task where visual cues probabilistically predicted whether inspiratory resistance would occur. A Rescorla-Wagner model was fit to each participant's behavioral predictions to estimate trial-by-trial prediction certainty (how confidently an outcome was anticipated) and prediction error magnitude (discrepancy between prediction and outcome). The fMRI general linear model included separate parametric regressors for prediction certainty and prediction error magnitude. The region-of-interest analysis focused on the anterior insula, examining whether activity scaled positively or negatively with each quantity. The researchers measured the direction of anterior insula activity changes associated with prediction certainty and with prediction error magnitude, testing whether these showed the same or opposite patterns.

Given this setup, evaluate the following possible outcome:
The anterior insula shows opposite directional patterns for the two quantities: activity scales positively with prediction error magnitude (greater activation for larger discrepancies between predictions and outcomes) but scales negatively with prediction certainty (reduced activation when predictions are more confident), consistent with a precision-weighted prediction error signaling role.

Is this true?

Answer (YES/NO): YES